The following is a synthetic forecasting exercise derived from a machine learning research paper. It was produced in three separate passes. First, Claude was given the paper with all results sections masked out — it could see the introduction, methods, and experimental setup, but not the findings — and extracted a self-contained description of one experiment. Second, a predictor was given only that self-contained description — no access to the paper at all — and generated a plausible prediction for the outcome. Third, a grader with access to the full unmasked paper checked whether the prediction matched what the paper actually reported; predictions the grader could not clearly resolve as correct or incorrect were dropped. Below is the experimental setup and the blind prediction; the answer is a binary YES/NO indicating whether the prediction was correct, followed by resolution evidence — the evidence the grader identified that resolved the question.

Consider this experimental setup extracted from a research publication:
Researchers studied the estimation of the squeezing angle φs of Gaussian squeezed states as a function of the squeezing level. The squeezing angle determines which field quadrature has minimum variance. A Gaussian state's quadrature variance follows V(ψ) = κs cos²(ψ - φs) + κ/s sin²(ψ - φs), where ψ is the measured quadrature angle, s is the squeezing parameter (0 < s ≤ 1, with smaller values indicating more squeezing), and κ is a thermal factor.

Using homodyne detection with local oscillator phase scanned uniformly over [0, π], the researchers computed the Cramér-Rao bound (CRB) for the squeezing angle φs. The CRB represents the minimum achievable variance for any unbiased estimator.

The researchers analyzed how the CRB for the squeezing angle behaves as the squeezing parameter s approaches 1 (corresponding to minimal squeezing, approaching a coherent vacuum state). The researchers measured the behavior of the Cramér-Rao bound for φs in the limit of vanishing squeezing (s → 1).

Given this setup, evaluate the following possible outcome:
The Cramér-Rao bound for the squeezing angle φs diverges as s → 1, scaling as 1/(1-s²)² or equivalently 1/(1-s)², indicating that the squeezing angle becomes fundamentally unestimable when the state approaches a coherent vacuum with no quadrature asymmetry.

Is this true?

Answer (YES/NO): YES